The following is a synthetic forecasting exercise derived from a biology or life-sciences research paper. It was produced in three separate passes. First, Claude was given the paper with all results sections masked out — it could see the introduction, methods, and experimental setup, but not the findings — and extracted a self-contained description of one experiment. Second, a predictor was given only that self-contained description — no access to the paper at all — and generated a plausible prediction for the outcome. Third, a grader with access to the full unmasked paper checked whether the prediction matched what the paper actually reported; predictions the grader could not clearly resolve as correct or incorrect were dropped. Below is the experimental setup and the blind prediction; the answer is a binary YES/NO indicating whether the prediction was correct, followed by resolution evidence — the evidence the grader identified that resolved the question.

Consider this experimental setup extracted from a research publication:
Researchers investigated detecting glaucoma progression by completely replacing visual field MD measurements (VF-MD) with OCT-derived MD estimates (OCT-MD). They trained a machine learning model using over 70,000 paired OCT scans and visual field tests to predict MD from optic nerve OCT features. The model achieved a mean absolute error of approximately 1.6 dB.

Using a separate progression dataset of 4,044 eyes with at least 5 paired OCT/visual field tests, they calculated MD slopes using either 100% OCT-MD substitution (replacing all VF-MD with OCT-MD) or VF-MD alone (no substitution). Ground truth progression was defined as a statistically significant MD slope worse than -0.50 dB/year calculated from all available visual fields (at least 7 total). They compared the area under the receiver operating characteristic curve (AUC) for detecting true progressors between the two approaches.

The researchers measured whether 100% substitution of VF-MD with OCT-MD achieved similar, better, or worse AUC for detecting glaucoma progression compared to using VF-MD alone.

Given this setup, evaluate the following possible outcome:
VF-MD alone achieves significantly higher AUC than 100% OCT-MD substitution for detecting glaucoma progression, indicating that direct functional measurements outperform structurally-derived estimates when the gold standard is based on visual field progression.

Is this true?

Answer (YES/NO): YES